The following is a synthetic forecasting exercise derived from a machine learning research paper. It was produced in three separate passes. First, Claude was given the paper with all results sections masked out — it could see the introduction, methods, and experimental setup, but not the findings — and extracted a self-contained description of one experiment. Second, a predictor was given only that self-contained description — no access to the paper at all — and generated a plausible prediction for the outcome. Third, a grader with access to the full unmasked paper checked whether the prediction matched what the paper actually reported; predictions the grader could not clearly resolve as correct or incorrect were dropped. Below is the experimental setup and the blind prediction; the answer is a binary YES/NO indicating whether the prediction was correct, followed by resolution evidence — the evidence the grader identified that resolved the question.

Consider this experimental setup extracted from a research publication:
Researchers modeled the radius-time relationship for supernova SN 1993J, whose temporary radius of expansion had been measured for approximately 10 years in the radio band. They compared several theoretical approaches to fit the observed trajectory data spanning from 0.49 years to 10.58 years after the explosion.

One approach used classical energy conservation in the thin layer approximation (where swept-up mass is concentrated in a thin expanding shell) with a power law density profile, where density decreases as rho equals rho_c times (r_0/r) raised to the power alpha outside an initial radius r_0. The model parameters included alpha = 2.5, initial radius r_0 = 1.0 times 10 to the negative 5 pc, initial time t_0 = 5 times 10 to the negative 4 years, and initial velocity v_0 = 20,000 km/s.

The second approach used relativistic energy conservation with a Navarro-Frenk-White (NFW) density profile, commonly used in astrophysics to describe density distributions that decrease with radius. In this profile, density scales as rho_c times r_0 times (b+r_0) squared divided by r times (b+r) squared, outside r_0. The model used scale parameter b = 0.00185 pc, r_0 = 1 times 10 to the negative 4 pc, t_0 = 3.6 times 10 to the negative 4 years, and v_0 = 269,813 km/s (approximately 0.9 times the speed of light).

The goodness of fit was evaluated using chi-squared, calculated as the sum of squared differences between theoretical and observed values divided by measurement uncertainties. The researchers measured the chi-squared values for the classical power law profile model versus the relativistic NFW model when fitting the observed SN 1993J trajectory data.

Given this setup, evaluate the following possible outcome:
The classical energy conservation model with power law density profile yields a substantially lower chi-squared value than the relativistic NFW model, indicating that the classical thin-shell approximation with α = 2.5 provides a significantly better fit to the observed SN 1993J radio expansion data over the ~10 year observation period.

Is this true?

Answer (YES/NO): YES